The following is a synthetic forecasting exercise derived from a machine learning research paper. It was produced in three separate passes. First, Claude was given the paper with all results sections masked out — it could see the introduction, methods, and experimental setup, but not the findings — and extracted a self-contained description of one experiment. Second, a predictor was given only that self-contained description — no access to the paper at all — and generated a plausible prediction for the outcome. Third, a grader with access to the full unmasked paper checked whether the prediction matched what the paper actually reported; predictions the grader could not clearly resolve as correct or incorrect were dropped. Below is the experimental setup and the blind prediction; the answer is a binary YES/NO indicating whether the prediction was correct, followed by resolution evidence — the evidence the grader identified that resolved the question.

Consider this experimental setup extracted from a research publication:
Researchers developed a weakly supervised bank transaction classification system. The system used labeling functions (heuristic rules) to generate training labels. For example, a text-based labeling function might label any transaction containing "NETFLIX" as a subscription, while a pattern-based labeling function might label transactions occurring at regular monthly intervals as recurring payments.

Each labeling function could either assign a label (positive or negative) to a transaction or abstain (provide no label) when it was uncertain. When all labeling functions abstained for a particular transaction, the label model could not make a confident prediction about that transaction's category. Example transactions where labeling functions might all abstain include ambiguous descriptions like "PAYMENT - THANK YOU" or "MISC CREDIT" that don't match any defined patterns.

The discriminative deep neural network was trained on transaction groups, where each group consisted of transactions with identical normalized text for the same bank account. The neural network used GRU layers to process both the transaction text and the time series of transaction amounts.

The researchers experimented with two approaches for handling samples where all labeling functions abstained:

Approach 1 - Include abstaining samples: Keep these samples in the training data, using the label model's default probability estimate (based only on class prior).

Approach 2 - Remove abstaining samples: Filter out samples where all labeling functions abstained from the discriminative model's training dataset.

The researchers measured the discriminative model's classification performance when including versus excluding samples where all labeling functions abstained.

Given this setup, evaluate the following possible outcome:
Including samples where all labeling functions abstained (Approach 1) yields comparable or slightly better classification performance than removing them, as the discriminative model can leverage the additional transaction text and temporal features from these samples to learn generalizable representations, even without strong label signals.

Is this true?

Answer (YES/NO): NO